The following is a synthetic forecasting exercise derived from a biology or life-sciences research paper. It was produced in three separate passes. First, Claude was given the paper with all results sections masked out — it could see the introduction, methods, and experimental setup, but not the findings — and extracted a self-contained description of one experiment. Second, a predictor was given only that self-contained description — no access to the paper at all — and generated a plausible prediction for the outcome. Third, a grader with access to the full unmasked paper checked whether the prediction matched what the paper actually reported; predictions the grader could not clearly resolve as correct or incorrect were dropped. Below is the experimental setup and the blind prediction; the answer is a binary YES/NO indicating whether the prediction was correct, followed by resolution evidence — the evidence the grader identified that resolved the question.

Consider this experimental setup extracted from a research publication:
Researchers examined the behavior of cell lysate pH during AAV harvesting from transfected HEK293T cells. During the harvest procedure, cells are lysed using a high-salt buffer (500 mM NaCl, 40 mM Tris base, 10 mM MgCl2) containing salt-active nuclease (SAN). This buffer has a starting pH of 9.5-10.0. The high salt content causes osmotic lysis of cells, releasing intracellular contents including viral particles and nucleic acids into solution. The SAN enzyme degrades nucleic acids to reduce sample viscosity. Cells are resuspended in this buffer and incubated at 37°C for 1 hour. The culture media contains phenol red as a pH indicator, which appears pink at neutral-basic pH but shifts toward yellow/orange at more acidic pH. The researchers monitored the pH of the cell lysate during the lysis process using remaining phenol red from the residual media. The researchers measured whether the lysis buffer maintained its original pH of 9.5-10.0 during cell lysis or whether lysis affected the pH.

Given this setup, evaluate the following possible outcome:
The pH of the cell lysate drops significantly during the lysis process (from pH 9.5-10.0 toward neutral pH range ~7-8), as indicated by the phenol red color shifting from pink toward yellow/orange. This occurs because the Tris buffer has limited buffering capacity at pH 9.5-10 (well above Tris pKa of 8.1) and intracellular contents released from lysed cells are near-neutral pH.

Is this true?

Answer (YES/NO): NO